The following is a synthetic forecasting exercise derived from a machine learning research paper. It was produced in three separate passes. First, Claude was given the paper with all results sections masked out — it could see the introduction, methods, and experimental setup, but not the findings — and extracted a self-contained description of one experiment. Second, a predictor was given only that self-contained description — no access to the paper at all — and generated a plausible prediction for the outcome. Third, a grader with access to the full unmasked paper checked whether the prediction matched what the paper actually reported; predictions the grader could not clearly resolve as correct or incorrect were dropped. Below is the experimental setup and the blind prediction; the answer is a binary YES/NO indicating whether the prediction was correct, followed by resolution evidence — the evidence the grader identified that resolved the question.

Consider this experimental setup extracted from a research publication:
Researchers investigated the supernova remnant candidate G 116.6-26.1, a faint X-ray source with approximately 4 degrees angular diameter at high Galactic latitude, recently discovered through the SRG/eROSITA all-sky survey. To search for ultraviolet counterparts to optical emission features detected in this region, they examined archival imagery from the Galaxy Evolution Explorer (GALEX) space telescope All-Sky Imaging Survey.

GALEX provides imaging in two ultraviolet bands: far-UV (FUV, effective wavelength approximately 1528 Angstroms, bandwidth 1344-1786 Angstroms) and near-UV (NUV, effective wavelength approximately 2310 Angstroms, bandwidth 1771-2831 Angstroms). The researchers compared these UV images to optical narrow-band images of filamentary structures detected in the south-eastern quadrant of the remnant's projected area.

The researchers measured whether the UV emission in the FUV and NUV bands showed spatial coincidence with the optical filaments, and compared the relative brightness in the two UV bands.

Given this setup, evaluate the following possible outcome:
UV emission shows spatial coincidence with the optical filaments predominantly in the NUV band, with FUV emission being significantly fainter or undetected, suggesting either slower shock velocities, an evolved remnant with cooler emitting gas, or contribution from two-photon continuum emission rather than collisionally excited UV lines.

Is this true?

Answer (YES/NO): NO